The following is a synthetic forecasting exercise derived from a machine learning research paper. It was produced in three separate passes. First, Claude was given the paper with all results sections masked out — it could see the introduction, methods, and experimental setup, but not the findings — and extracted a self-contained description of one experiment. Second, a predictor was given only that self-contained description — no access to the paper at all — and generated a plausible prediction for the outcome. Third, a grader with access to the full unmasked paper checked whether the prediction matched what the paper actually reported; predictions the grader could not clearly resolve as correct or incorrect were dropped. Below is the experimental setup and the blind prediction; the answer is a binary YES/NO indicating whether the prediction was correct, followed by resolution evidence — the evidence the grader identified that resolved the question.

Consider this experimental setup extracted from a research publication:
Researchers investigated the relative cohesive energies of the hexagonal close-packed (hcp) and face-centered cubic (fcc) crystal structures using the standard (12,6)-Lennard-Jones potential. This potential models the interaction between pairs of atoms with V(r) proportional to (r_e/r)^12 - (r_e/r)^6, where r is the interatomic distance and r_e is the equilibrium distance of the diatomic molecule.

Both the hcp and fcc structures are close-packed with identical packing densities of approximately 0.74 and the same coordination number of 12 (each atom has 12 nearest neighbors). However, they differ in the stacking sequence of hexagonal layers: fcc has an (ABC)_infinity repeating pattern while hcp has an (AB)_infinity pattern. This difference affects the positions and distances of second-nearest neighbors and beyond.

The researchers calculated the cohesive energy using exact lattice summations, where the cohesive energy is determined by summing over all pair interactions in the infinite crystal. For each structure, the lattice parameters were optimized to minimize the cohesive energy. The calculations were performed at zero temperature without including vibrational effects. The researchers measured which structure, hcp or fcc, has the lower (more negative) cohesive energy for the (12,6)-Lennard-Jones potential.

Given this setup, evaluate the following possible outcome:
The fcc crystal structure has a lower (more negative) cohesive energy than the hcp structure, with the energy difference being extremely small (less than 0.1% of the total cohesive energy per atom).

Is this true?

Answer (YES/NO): NO